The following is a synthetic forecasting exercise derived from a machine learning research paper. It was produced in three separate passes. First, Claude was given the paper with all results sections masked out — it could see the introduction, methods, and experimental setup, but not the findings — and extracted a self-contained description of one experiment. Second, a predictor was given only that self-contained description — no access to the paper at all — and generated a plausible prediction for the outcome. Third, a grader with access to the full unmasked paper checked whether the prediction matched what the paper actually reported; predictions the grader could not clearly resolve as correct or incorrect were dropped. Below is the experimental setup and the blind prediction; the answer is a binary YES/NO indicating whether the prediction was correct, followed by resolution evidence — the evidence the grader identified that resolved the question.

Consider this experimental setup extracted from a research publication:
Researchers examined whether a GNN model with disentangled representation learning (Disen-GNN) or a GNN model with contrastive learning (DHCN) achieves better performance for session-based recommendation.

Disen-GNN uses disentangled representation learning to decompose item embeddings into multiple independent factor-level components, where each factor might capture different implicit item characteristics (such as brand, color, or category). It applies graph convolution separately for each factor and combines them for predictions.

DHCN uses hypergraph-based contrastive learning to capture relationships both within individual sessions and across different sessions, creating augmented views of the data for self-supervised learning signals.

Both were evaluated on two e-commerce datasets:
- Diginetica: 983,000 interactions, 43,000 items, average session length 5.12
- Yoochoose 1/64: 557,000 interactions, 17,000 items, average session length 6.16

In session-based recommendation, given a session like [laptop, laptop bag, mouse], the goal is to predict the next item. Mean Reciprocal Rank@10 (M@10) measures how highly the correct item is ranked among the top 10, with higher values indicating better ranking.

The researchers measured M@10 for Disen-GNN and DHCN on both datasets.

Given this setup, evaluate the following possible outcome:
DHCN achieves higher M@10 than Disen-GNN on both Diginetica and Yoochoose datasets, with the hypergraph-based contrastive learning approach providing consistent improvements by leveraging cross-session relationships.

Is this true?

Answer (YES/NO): NO